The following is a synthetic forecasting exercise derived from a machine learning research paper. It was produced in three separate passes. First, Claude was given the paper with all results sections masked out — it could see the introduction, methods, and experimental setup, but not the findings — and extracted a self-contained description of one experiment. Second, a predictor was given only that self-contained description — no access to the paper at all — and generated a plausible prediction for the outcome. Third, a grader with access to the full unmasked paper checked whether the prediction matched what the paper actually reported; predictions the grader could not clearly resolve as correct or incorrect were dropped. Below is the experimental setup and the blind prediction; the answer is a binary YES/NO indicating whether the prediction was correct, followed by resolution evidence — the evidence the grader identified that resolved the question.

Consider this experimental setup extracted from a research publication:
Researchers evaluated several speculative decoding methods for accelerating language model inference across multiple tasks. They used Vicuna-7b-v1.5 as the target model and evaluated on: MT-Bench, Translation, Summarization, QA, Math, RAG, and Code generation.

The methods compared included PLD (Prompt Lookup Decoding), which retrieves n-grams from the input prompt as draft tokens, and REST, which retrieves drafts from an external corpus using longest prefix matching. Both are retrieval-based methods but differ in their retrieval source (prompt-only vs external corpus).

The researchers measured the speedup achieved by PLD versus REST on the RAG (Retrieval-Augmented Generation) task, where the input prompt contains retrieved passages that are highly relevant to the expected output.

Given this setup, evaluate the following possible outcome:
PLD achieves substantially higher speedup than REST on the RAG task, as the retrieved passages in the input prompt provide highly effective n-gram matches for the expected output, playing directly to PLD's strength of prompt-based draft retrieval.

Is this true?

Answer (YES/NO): YES